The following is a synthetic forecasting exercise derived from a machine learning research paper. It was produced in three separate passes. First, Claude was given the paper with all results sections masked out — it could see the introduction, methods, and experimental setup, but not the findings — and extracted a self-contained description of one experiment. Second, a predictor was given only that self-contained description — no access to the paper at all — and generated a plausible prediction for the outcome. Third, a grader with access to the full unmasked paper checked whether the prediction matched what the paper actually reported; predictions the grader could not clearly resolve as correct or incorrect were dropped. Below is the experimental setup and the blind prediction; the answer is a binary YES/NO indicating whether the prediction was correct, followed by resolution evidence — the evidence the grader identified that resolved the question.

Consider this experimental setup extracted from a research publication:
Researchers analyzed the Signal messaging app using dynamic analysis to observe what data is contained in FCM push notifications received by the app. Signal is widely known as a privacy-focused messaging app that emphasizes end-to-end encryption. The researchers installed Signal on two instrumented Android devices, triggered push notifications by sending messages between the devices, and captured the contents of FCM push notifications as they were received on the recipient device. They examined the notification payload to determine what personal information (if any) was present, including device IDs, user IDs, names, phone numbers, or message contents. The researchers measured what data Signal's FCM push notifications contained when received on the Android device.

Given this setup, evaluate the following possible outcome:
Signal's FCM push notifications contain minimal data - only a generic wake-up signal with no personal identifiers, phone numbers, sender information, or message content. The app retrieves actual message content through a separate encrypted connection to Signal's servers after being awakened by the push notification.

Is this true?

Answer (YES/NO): YES